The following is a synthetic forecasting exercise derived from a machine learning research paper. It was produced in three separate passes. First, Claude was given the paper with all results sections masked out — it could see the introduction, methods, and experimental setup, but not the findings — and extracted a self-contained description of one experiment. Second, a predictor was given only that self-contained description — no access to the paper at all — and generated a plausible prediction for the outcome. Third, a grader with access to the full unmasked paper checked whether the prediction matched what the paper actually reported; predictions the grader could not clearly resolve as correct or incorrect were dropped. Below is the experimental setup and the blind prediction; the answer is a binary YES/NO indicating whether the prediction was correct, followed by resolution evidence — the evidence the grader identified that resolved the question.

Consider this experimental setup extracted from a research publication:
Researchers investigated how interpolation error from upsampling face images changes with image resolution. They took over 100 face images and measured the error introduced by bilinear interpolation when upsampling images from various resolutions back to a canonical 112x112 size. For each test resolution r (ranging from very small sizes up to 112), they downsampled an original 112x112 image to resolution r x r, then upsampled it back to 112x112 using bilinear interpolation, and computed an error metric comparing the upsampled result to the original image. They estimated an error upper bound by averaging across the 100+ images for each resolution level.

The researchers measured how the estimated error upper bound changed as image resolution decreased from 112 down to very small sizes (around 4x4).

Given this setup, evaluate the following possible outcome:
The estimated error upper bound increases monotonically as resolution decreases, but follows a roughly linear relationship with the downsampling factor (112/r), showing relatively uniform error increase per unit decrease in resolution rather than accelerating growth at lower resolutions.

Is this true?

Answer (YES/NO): NO